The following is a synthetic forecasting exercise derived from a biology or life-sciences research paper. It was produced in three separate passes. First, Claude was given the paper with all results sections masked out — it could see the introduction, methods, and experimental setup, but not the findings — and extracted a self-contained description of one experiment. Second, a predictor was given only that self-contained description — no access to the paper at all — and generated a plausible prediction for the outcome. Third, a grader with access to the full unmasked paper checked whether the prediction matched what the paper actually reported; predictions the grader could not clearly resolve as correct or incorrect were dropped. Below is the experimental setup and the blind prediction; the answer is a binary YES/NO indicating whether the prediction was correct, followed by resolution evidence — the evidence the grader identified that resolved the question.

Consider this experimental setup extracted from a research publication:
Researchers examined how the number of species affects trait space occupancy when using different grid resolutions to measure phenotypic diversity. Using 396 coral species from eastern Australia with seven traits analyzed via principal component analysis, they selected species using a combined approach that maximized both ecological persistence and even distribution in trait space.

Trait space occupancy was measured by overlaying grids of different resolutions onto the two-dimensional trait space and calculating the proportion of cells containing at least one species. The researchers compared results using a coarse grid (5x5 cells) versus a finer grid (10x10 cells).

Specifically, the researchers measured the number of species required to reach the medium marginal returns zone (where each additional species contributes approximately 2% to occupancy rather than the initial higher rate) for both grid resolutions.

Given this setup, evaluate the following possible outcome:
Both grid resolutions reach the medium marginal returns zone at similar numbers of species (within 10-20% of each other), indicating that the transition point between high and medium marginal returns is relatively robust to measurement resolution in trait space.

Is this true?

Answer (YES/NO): NO